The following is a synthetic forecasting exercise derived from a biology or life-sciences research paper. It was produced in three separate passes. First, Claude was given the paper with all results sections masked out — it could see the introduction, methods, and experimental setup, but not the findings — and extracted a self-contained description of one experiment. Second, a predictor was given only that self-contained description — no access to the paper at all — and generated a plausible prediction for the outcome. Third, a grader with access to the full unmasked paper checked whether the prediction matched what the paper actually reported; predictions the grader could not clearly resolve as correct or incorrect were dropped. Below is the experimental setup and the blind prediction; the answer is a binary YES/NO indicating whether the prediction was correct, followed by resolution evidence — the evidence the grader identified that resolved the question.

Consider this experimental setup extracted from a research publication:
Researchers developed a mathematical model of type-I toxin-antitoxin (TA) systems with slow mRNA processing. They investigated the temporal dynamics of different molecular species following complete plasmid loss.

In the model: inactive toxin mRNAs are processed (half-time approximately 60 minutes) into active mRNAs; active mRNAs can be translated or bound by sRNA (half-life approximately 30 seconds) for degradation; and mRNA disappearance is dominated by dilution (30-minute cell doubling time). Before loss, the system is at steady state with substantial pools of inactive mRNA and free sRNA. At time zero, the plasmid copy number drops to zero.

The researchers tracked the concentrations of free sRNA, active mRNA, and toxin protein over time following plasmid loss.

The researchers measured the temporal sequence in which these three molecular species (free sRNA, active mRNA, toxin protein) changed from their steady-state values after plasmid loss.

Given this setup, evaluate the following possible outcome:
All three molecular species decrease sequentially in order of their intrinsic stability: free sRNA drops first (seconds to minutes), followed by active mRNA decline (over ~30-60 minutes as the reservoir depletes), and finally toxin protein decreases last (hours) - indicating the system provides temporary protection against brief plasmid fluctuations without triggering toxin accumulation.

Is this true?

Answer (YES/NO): NO